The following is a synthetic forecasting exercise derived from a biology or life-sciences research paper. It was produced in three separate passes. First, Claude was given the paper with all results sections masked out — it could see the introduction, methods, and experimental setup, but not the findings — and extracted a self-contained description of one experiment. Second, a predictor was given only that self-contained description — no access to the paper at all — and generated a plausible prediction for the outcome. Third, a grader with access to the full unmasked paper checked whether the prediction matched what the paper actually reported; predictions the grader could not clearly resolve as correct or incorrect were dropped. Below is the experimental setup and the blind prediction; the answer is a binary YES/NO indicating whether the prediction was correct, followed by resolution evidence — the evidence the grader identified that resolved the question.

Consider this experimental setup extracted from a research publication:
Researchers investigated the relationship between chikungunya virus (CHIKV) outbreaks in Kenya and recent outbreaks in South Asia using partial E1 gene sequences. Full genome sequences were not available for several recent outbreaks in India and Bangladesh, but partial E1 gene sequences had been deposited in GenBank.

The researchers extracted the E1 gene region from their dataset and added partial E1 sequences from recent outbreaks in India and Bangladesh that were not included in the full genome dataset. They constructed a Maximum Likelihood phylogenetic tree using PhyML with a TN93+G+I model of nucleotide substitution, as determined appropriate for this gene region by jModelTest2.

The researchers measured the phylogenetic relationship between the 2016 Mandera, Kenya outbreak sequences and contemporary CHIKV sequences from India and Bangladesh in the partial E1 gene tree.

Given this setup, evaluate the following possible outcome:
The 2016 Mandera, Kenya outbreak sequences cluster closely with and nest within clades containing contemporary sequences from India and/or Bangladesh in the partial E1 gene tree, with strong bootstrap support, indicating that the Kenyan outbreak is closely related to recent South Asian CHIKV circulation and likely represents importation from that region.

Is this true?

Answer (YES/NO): YES